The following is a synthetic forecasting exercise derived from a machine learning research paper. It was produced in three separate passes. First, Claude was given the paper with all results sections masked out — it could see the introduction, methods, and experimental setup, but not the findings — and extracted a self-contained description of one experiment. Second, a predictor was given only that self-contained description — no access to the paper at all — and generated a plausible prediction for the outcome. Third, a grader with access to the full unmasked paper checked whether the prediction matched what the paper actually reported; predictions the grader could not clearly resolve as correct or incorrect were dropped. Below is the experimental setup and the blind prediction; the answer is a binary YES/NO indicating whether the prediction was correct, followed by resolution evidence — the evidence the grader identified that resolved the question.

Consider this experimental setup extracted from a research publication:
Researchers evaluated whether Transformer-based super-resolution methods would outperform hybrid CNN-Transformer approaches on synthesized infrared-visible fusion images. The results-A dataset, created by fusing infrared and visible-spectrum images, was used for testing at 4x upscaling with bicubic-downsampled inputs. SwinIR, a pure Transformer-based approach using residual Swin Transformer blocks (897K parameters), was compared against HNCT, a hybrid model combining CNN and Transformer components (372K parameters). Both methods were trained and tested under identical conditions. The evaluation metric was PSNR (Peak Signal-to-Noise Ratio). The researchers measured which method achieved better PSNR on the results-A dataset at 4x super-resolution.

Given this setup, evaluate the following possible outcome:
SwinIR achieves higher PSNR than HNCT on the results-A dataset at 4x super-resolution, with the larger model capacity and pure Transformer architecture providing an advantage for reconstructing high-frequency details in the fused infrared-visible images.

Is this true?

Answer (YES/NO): YES